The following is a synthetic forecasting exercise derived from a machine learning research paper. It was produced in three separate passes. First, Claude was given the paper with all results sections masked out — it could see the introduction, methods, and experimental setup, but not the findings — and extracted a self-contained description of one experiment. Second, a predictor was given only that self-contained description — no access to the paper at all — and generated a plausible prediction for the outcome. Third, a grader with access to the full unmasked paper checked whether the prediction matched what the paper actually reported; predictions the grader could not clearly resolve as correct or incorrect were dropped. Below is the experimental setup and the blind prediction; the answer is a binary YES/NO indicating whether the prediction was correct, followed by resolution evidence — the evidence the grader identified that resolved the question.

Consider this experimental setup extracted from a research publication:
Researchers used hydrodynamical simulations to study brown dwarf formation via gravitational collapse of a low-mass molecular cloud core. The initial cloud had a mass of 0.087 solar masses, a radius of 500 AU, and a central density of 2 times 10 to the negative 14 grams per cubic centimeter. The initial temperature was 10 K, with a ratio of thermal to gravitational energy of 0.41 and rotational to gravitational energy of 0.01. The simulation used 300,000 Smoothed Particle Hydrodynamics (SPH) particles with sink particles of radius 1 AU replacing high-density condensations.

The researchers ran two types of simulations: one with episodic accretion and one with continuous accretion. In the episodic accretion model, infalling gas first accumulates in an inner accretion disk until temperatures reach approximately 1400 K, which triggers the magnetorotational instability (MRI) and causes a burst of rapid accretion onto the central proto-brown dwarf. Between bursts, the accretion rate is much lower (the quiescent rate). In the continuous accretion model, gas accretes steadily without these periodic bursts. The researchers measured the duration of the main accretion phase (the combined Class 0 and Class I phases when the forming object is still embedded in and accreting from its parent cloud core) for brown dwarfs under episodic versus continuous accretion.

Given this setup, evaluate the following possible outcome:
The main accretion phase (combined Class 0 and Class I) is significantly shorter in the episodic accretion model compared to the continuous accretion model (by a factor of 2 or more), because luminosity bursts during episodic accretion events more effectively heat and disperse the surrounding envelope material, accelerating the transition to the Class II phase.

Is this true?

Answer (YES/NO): NO